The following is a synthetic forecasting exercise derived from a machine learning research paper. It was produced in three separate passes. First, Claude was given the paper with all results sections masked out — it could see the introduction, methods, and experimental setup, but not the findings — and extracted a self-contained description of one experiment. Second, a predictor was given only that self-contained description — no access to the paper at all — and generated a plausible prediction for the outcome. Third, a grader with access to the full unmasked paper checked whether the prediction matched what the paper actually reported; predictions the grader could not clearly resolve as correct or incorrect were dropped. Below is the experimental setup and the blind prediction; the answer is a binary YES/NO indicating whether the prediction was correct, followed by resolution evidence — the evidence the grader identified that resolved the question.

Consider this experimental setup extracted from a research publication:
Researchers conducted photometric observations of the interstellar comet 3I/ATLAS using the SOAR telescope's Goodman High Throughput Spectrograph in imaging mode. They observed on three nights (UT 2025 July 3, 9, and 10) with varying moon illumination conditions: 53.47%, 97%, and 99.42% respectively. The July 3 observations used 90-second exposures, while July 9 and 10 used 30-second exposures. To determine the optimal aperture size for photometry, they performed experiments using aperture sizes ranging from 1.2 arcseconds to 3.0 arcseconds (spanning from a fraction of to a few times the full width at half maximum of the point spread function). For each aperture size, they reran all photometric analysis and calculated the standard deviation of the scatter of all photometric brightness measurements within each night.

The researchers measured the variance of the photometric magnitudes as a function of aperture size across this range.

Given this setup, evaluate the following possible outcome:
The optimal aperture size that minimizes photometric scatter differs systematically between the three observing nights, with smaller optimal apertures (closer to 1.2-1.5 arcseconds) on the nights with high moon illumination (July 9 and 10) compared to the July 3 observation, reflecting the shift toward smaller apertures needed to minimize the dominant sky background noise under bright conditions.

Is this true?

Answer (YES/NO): NO